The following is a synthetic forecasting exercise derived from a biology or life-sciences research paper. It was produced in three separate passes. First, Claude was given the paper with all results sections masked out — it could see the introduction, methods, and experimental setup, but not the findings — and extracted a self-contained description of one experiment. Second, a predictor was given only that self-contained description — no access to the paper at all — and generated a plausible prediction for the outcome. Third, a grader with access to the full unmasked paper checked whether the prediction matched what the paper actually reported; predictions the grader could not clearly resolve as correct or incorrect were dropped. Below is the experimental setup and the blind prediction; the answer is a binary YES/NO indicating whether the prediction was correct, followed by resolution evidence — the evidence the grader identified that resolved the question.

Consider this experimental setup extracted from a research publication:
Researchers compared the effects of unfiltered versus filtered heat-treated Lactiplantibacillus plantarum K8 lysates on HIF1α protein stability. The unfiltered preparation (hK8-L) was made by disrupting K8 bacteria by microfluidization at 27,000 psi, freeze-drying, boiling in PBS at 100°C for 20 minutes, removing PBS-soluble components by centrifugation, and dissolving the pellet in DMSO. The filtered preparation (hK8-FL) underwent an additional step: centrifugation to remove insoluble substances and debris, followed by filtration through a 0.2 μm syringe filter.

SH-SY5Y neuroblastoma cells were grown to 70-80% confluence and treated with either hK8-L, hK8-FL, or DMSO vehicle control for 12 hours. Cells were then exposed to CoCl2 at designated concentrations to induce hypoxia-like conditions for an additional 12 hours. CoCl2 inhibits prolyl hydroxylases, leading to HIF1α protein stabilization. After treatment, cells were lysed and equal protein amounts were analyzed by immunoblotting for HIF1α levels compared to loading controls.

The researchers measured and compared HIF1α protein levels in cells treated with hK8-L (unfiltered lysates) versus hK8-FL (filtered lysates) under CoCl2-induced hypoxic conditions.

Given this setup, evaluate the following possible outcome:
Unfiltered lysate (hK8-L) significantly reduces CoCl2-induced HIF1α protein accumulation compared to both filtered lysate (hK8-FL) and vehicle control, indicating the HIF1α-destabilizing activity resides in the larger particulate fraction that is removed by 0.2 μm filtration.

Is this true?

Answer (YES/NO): NO